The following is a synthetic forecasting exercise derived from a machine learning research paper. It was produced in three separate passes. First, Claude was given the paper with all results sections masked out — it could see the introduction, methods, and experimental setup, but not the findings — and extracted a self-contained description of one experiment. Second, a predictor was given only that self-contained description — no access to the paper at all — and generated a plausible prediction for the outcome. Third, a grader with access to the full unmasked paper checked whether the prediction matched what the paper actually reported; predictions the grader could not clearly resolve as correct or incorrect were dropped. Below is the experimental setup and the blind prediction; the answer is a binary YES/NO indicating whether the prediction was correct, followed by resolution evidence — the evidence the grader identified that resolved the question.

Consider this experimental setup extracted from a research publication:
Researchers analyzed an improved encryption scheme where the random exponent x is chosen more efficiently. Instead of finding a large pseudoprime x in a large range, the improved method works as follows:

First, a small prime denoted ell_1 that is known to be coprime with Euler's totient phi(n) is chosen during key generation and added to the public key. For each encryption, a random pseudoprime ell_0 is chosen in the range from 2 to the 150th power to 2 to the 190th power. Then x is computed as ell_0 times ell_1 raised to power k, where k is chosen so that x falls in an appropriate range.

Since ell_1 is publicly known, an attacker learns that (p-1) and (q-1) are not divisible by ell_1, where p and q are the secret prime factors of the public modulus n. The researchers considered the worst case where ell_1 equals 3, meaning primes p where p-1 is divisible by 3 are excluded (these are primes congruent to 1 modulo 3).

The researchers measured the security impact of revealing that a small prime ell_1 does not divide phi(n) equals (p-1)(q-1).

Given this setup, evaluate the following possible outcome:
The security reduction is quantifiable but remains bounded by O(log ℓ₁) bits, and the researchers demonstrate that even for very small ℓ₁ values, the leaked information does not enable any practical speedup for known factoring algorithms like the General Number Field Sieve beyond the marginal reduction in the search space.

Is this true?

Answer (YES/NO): NO